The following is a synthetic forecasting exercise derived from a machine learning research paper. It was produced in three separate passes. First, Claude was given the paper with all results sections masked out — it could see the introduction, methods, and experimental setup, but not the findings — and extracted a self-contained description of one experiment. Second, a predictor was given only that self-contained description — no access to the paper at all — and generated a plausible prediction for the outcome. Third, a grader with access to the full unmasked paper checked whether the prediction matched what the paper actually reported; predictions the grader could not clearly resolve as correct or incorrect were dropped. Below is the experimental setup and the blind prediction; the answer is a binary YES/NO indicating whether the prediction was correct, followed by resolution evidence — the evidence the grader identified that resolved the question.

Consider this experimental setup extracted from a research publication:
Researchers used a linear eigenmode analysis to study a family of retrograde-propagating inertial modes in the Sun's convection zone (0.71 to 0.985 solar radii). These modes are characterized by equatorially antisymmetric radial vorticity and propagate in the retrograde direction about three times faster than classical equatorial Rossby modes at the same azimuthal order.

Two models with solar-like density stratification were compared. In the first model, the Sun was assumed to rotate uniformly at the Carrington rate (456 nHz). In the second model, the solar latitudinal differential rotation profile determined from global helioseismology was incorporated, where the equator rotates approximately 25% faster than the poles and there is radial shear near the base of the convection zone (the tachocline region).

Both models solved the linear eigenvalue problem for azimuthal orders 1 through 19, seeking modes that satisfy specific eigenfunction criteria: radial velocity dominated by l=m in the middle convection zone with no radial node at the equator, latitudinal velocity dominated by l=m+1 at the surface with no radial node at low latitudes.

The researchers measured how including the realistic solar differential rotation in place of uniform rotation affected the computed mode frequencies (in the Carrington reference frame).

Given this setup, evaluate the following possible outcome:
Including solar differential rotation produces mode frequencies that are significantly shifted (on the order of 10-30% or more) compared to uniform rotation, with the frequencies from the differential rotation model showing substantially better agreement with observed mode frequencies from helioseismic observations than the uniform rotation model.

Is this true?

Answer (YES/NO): NO